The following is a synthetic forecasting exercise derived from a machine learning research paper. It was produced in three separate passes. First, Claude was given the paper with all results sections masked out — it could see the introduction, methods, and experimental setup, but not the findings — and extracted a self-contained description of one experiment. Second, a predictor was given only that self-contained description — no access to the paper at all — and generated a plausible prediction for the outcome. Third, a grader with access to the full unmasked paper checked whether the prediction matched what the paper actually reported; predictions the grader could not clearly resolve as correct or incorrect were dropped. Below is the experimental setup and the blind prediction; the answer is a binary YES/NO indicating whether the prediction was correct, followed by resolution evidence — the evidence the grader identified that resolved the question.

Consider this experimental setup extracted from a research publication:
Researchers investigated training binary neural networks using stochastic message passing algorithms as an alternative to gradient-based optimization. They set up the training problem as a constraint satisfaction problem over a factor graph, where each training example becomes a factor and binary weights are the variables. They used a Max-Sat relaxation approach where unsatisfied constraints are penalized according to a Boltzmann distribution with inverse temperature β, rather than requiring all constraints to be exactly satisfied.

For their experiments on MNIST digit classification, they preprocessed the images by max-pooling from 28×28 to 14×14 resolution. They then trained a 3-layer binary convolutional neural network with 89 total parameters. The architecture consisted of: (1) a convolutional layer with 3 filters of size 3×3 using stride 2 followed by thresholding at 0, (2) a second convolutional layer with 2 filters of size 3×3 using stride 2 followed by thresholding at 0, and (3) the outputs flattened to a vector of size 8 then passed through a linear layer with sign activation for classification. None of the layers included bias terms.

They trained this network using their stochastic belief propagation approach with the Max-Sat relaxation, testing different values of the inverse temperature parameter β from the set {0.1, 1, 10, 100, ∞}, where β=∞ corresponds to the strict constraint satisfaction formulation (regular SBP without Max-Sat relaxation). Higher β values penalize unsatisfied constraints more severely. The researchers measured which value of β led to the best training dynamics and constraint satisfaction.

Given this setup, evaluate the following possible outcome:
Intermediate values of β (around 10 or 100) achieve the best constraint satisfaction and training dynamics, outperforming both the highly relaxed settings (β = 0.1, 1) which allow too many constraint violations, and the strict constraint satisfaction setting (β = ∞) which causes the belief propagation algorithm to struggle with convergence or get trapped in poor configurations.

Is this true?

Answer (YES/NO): YES